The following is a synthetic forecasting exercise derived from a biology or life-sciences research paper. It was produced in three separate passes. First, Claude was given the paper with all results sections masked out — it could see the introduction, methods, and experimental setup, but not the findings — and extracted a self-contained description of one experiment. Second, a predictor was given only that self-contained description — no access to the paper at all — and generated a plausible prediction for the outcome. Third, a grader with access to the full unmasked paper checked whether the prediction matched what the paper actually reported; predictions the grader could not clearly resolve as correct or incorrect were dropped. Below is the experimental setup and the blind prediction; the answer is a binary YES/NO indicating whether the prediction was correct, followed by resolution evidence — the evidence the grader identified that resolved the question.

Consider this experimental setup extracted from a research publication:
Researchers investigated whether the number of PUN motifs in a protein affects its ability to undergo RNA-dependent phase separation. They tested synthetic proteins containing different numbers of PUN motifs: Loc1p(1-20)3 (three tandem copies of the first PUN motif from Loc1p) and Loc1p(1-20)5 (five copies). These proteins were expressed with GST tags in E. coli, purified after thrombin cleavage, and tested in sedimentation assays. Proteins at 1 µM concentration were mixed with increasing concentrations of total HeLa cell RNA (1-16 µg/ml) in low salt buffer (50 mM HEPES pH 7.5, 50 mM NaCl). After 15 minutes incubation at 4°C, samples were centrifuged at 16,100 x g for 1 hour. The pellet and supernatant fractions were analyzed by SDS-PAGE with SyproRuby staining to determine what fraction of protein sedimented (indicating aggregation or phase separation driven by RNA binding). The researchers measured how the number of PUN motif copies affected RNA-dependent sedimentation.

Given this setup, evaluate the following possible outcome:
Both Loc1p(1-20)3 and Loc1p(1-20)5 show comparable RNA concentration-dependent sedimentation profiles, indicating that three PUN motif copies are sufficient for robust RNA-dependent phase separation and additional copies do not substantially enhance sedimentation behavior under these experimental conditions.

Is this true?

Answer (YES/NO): NO